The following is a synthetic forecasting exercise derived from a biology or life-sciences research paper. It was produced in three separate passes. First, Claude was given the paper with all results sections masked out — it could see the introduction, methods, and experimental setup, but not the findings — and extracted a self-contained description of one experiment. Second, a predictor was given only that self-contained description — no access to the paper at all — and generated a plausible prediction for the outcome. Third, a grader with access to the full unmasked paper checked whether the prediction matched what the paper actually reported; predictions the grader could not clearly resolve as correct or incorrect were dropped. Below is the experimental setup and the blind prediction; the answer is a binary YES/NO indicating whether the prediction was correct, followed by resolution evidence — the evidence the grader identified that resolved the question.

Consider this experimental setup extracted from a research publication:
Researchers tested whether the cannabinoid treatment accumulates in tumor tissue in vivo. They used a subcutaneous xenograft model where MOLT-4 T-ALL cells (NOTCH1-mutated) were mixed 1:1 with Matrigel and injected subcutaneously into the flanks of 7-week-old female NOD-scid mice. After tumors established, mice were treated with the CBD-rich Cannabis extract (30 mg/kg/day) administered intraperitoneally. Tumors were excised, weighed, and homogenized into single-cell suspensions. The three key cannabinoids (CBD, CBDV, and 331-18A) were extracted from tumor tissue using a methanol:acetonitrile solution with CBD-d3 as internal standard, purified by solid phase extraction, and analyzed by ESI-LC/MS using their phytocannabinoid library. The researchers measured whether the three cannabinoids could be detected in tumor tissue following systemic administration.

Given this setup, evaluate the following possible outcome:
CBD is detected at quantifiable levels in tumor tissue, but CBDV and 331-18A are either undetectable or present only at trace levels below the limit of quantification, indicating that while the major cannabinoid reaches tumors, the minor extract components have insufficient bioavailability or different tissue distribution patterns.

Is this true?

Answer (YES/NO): NO